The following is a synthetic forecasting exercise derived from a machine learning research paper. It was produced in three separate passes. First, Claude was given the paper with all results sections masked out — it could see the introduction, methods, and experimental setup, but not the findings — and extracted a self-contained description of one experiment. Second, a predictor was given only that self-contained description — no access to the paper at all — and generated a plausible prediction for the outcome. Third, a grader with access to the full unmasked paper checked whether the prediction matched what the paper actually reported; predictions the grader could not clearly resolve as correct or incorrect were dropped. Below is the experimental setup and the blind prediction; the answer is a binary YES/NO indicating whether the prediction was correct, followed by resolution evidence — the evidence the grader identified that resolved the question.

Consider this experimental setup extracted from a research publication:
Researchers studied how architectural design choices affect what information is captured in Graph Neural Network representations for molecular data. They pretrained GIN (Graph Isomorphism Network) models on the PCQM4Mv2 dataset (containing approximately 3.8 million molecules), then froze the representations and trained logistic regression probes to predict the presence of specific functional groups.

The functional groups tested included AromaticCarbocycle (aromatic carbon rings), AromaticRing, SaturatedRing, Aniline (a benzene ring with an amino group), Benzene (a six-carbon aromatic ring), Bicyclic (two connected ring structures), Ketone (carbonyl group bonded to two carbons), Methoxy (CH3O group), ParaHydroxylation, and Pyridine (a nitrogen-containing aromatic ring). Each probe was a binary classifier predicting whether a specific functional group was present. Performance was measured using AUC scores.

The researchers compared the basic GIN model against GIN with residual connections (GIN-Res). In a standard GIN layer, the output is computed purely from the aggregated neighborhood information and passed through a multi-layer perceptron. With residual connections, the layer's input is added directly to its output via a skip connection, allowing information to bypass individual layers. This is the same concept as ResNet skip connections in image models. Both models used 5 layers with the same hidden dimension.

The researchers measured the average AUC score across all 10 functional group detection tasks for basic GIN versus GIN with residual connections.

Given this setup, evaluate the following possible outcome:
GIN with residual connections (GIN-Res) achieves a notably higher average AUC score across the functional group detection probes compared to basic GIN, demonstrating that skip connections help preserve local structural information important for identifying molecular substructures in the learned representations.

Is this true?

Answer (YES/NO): YES